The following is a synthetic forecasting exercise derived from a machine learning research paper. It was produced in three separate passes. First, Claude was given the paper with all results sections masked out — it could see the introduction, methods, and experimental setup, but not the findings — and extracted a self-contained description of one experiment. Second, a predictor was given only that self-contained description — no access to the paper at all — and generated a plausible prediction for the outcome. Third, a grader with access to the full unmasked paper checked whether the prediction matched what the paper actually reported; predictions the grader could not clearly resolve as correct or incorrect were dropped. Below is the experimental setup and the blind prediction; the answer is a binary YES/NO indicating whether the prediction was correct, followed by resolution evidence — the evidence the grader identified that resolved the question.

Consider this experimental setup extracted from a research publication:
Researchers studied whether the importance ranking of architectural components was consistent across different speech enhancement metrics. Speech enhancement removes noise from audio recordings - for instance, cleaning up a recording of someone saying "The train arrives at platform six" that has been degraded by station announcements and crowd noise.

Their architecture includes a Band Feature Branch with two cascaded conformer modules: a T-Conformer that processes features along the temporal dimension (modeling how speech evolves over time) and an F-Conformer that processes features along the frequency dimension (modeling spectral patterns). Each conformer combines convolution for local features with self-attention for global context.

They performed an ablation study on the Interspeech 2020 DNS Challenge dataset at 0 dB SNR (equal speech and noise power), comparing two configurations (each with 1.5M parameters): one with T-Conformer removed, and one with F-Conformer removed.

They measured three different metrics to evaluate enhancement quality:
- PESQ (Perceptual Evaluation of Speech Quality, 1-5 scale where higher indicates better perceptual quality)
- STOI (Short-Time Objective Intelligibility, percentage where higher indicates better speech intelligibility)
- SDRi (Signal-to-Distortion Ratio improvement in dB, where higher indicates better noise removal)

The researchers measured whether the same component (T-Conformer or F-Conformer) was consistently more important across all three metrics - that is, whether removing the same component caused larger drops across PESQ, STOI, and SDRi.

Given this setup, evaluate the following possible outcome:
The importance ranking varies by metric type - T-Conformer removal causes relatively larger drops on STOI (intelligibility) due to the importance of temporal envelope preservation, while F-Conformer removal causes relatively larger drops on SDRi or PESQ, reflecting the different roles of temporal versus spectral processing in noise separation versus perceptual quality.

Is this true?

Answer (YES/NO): NO